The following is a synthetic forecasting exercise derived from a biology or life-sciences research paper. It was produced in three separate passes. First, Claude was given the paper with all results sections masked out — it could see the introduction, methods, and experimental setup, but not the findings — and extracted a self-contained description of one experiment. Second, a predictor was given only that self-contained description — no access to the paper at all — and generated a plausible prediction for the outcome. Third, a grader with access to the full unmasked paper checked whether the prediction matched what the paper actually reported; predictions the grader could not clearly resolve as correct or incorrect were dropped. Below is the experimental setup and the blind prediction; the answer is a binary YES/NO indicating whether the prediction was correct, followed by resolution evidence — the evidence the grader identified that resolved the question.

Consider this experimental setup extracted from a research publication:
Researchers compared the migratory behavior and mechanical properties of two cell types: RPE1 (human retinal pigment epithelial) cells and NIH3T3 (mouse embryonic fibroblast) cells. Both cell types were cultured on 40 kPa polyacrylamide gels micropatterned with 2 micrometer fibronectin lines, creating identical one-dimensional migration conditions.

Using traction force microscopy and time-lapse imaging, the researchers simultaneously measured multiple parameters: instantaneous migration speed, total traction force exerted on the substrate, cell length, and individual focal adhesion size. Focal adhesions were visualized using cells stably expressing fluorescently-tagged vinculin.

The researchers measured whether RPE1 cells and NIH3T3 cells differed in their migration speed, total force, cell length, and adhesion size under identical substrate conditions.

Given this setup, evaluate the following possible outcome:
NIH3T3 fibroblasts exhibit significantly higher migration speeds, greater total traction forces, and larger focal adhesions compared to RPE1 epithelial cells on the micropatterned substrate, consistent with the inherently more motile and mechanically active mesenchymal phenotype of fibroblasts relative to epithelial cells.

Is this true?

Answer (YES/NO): NO